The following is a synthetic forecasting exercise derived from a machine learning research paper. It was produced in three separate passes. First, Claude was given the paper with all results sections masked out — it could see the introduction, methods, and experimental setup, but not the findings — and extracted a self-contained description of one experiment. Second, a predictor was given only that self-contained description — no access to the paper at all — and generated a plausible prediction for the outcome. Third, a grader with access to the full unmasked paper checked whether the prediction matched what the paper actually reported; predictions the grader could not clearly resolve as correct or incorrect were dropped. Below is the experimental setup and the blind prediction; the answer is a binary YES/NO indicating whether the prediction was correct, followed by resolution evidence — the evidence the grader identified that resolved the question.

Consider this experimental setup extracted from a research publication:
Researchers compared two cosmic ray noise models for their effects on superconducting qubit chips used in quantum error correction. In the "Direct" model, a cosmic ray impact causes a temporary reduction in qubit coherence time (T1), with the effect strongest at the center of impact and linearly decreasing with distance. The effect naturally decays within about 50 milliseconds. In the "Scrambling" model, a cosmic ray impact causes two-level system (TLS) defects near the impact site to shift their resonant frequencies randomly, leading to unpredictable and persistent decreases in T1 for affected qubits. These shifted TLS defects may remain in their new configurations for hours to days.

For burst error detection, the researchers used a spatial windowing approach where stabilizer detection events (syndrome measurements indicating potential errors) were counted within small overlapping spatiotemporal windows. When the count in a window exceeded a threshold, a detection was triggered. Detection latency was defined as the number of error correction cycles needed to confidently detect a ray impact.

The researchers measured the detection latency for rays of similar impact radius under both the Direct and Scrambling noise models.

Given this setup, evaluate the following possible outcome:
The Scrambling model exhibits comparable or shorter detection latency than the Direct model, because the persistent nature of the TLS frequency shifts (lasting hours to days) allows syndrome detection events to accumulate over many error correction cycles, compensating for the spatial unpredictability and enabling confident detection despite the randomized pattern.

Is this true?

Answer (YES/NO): NO